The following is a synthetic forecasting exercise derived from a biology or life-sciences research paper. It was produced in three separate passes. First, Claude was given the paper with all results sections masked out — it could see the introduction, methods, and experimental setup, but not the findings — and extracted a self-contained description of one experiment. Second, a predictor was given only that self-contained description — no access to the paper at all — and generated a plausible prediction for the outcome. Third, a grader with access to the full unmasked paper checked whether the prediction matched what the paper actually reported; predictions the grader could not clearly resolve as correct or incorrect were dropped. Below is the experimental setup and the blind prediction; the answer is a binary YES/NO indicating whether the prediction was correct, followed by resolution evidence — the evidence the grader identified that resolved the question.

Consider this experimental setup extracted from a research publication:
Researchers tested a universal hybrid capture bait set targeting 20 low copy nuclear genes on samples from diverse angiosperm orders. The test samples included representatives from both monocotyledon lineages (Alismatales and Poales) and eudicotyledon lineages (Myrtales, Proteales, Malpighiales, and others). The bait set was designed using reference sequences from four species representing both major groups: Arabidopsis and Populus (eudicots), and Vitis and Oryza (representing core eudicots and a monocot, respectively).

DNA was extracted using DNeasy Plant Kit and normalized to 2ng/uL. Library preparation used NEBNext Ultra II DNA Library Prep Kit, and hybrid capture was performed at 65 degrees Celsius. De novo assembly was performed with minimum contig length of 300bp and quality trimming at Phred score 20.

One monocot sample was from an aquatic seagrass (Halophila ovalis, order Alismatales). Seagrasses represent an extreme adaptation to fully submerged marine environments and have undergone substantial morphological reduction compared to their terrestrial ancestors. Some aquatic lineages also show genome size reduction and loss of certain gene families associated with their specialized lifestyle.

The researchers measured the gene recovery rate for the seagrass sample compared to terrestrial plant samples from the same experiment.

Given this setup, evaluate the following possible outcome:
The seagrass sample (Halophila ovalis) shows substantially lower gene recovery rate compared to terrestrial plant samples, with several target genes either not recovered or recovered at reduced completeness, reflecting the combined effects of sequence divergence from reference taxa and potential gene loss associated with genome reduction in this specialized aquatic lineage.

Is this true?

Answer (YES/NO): NO